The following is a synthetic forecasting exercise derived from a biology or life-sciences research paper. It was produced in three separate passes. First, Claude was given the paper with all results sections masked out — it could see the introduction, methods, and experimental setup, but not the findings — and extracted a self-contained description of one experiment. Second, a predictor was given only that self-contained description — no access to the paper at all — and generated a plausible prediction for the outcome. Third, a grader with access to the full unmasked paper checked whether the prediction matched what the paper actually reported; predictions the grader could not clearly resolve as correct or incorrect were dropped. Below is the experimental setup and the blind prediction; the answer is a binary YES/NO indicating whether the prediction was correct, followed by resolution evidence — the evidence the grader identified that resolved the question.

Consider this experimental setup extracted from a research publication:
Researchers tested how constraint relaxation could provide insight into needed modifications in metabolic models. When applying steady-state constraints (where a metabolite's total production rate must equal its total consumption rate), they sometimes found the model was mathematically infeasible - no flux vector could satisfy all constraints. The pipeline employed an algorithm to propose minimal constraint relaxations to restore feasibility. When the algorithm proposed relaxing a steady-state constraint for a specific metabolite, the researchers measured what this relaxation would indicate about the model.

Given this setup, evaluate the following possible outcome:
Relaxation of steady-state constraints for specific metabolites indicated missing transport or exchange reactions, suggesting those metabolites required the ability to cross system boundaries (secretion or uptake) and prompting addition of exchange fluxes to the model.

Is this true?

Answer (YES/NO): NO